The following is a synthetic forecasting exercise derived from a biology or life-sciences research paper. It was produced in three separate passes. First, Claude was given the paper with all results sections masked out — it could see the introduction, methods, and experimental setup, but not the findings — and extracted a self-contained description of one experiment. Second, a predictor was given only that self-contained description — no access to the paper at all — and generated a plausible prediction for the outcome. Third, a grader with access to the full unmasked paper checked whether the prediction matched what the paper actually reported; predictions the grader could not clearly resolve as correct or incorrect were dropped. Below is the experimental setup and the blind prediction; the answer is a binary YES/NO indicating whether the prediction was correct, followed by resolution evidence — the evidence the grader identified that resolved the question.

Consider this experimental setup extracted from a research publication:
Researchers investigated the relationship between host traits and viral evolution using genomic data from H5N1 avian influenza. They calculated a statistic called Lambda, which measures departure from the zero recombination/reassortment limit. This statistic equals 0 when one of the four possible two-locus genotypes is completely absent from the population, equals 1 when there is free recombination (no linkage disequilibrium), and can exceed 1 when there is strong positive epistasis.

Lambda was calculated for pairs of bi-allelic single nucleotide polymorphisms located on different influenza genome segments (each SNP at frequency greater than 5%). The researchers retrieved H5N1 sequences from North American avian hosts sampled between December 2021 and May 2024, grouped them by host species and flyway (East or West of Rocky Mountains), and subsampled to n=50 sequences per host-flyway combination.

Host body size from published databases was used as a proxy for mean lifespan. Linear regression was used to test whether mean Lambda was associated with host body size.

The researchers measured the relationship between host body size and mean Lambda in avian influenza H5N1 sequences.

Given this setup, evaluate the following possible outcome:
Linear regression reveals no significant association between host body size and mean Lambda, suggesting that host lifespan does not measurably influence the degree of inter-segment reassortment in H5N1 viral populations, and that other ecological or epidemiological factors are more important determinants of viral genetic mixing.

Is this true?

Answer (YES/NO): NO